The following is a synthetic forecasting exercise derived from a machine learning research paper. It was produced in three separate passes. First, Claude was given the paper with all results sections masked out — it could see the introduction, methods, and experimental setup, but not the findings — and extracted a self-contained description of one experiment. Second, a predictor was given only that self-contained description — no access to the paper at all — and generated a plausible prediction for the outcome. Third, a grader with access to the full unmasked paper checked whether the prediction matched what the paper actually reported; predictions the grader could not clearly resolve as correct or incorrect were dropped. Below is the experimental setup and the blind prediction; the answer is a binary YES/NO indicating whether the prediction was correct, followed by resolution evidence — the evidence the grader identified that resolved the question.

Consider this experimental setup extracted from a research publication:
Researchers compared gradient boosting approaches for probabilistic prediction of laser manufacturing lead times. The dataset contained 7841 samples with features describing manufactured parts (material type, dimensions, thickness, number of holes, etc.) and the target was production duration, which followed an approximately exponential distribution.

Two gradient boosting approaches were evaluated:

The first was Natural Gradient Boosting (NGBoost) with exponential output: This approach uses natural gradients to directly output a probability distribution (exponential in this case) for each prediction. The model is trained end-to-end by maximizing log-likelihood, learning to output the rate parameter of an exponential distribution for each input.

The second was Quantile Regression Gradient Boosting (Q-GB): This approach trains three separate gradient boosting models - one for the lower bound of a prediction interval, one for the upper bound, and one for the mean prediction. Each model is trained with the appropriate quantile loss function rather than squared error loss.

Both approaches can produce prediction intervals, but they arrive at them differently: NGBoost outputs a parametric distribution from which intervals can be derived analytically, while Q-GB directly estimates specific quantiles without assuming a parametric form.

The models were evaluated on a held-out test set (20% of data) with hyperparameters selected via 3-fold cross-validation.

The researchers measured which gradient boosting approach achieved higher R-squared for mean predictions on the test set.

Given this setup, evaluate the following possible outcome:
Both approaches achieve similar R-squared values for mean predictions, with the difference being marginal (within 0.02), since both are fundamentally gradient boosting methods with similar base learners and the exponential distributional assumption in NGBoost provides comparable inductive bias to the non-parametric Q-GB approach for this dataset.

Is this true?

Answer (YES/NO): YES